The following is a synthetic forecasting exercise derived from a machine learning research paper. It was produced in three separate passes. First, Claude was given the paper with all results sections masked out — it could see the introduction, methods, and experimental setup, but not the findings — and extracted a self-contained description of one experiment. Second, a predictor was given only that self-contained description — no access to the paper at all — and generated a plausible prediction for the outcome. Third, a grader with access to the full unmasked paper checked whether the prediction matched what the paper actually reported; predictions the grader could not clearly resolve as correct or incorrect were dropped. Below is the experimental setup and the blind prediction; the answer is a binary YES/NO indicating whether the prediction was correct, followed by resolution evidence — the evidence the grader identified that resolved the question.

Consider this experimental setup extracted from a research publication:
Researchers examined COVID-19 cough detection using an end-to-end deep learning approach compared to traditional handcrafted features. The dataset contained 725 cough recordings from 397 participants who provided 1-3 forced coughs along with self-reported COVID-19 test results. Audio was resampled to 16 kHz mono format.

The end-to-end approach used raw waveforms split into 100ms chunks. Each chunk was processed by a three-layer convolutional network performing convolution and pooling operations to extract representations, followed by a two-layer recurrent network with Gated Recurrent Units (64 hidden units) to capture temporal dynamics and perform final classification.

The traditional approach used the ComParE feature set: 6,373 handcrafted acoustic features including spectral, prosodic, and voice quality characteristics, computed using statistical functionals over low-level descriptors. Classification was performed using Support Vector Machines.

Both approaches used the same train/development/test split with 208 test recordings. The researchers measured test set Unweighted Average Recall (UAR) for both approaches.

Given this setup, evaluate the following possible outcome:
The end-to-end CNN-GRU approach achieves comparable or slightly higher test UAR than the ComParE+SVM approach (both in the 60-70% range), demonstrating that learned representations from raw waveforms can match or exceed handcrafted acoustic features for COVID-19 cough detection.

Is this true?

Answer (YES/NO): YES